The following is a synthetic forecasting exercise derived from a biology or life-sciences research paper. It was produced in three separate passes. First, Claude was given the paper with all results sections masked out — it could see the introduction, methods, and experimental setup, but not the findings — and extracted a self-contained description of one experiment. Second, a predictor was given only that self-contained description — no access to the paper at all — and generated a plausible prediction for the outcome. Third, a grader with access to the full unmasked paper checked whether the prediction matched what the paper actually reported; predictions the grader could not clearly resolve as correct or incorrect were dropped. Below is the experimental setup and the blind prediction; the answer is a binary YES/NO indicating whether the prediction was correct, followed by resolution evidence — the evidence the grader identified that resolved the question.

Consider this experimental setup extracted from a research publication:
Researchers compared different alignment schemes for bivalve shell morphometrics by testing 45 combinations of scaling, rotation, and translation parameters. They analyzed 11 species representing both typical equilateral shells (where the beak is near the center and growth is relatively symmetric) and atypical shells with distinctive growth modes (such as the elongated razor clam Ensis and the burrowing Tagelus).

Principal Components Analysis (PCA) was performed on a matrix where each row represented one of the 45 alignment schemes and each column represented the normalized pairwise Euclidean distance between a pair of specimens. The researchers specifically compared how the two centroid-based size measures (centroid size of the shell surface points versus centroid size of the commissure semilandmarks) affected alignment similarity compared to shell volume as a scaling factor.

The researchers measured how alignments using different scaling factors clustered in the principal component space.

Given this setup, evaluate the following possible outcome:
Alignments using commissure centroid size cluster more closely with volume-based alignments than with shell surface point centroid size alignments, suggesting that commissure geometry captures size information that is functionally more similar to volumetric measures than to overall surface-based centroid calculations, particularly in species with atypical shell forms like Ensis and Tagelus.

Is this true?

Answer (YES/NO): NO